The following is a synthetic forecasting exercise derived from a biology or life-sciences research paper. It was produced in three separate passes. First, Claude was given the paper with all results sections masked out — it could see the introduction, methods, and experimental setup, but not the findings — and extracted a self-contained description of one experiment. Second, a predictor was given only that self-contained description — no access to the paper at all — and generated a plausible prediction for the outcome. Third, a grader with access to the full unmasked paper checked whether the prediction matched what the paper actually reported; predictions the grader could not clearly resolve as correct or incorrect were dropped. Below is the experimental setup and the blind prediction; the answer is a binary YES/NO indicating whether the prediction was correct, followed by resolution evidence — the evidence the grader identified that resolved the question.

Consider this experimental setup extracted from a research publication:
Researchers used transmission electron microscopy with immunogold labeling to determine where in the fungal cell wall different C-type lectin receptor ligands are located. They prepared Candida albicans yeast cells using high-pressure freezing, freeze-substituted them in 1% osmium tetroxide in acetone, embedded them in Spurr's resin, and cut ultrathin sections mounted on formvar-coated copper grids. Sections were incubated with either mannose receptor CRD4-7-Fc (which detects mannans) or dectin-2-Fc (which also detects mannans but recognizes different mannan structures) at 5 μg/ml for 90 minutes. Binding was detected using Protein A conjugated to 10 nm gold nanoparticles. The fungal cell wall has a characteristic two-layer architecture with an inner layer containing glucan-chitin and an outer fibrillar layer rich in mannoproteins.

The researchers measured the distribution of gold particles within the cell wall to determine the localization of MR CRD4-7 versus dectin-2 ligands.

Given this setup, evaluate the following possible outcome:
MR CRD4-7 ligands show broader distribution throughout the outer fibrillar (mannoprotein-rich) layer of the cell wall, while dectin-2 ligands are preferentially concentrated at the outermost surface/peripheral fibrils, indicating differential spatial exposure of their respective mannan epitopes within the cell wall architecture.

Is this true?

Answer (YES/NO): NO